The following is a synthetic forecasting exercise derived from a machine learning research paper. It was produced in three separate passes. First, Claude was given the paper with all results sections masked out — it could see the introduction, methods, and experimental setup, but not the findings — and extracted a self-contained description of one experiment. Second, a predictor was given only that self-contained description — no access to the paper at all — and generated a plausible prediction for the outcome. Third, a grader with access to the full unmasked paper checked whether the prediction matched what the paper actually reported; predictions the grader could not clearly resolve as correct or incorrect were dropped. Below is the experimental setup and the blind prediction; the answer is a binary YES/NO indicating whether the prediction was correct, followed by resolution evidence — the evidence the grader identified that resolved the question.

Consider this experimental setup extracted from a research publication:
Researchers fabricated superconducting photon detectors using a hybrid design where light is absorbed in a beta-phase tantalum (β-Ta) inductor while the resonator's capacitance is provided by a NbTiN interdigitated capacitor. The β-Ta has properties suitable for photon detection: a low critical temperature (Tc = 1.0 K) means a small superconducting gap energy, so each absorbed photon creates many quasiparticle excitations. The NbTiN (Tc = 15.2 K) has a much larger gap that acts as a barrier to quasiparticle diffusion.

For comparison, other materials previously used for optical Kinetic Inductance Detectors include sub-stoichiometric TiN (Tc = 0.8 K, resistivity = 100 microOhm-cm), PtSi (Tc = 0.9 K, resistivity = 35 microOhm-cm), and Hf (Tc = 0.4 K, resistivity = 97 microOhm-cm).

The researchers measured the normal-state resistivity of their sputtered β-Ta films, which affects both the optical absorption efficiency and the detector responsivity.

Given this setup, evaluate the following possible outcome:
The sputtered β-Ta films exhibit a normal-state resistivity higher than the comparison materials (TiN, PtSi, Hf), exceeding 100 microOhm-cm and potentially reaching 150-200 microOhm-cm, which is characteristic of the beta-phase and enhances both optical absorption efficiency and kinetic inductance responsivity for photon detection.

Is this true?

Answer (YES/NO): YES